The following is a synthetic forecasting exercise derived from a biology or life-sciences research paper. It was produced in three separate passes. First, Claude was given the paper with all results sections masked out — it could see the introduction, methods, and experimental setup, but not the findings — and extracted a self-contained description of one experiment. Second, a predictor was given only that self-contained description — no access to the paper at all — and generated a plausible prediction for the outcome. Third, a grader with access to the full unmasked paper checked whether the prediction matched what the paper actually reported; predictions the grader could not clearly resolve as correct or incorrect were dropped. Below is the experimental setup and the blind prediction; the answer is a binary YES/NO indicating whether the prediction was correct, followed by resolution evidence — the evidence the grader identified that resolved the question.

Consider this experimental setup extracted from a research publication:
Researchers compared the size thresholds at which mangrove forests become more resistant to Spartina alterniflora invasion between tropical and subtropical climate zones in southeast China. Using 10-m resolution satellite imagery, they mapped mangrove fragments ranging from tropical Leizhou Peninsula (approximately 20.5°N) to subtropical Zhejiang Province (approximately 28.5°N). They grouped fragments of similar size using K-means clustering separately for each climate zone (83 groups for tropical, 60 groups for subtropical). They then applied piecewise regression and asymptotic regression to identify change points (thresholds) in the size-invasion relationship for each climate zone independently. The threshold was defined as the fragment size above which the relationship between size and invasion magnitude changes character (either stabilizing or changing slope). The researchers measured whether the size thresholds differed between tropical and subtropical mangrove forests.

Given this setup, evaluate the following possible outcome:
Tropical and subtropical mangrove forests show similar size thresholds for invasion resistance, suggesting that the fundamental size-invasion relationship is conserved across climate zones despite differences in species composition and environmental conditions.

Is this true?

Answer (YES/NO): NO